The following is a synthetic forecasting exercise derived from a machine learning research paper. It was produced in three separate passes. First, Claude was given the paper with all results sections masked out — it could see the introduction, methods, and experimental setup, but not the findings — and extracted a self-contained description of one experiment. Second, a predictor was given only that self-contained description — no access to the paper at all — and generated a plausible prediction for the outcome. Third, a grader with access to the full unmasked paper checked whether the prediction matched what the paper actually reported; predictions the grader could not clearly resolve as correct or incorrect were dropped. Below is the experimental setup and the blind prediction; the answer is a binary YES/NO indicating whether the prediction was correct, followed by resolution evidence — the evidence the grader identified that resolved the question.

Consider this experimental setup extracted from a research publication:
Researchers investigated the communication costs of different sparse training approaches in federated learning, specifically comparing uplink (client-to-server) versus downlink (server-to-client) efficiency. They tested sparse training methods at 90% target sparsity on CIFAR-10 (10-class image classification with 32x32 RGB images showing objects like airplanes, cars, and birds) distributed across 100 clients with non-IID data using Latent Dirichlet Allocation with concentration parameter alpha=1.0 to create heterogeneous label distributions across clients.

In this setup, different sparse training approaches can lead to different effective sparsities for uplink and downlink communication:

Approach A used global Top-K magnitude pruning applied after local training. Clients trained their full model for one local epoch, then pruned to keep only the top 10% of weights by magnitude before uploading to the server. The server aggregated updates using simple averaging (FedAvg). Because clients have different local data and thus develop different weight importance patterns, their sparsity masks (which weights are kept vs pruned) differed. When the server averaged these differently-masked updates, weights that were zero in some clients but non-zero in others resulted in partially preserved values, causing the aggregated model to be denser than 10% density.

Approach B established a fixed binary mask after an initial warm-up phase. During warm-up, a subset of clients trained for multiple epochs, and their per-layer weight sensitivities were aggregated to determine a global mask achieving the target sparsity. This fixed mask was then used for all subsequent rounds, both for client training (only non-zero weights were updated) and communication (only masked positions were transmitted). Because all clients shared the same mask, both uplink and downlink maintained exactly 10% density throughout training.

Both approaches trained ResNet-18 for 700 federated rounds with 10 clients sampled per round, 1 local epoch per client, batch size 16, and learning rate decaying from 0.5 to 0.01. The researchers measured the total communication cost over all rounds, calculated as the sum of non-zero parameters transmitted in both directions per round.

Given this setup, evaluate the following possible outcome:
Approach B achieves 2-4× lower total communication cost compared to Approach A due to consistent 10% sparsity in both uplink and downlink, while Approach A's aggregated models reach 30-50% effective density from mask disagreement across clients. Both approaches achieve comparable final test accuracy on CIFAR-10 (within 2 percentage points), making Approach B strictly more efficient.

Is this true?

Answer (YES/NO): NO